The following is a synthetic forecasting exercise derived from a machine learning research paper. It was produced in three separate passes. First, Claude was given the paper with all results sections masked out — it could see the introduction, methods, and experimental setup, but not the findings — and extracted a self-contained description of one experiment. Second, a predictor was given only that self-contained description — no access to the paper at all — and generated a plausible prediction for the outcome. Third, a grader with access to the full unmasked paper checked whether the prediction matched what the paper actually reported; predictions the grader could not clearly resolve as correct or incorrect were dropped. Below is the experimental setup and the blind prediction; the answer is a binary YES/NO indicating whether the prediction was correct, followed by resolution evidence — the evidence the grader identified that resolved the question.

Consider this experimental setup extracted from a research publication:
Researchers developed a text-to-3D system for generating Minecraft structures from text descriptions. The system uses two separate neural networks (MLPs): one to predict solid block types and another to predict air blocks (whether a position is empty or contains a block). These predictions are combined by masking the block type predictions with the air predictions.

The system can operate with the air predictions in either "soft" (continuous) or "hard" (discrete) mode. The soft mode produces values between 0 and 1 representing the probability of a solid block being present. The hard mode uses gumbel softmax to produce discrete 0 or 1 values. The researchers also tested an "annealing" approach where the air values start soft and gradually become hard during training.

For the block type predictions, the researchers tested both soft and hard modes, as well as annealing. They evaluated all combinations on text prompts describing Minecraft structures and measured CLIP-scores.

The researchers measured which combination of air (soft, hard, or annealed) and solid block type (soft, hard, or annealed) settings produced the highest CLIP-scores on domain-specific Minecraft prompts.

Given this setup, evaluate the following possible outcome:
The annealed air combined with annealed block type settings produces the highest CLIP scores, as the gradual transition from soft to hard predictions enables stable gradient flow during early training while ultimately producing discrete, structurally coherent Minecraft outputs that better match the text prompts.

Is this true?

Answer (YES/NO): NO